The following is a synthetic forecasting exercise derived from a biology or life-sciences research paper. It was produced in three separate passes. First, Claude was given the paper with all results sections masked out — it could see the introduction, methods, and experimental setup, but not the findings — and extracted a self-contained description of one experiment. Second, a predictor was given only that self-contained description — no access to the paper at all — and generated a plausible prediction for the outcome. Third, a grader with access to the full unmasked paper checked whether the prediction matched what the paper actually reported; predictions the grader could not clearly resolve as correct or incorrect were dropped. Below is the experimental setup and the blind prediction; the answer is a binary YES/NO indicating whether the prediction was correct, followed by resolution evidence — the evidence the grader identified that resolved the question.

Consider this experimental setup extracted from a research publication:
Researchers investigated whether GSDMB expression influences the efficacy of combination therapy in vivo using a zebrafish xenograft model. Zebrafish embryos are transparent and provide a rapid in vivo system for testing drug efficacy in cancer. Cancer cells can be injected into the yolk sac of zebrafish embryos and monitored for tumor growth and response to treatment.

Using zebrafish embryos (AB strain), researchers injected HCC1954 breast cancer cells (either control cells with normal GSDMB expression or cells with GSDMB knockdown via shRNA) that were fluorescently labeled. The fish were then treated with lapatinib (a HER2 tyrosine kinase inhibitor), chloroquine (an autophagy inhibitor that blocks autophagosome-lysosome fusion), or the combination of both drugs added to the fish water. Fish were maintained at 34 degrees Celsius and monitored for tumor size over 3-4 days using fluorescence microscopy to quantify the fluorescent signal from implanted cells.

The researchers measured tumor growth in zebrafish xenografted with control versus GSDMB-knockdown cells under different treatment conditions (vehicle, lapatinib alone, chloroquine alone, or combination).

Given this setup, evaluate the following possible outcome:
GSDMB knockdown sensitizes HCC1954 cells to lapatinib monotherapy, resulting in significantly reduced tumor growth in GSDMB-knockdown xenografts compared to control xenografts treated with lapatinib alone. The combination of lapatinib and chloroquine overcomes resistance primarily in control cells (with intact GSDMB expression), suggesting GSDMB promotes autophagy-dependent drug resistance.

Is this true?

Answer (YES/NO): YES